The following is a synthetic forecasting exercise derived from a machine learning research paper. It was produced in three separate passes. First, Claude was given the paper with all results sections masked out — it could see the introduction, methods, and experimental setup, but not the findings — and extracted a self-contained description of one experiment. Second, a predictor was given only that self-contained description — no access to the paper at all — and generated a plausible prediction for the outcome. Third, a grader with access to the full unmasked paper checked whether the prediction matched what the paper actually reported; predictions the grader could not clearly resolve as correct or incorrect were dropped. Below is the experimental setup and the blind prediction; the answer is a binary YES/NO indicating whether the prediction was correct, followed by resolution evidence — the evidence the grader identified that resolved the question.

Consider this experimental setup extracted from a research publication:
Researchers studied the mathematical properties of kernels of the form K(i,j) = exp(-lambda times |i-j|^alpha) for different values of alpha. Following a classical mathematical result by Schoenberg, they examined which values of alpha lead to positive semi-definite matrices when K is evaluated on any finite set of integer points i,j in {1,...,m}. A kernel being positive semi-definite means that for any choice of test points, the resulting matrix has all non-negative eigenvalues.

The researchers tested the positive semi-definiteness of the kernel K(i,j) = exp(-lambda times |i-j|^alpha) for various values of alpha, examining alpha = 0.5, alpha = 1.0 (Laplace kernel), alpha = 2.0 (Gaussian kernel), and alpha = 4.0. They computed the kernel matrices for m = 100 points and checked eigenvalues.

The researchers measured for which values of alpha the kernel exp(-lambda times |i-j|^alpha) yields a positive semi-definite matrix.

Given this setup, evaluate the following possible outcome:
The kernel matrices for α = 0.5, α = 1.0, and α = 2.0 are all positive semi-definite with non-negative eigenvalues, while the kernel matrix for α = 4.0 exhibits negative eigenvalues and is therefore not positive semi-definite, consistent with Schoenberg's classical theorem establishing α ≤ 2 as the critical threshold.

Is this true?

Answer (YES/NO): YES